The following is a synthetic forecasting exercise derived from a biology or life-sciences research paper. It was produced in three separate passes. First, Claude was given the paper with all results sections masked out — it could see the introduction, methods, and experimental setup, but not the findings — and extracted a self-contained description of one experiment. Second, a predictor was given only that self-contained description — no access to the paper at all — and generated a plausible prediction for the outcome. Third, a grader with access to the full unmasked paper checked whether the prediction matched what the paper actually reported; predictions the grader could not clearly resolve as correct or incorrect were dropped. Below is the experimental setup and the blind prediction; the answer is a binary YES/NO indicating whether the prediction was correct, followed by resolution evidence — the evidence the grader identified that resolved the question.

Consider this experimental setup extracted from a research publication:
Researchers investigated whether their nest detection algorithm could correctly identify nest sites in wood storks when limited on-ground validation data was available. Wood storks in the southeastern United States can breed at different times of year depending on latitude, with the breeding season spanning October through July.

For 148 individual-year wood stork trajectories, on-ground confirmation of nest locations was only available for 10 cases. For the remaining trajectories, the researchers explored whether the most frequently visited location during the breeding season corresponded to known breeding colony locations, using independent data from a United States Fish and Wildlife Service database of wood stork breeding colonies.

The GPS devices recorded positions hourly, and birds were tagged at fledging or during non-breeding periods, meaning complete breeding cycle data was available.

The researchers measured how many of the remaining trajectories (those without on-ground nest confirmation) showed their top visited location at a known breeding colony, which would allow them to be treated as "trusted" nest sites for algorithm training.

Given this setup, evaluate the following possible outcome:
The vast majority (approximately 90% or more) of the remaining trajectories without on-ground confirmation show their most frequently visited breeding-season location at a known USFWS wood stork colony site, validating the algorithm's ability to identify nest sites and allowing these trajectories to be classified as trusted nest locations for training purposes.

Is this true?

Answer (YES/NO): NO